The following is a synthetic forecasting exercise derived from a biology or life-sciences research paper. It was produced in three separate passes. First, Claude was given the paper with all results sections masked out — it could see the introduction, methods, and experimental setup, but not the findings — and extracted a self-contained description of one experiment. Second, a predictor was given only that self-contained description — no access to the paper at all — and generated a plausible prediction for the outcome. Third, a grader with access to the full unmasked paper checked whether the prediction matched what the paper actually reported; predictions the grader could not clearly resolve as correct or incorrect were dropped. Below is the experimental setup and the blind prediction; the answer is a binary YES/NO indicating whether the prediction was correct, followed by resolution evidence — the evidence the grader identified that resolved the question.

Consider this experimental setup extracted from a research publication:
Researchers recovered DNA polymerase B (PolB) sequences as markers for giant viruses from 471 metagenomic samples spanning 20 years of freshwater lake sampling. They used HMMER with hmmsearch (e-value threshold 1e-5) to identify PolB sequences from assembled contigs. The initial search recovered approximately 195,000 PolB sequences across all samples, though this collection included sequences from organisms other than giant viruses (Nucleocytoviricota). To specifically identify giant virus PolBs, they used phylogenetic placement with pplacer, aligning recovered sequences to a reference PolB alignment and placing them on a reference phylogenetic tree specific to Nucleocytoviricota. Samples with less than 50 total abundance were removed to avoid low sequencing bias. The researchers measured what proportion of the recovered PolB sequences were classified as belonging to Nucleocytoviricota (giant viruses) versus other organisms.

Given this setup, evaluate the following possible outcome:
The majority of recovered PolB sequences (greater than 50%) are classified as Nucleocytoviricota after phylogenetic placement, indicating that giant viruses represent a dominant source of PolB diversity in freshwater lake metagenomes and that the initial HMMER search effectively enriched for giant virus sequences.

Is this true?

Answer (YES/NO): NO